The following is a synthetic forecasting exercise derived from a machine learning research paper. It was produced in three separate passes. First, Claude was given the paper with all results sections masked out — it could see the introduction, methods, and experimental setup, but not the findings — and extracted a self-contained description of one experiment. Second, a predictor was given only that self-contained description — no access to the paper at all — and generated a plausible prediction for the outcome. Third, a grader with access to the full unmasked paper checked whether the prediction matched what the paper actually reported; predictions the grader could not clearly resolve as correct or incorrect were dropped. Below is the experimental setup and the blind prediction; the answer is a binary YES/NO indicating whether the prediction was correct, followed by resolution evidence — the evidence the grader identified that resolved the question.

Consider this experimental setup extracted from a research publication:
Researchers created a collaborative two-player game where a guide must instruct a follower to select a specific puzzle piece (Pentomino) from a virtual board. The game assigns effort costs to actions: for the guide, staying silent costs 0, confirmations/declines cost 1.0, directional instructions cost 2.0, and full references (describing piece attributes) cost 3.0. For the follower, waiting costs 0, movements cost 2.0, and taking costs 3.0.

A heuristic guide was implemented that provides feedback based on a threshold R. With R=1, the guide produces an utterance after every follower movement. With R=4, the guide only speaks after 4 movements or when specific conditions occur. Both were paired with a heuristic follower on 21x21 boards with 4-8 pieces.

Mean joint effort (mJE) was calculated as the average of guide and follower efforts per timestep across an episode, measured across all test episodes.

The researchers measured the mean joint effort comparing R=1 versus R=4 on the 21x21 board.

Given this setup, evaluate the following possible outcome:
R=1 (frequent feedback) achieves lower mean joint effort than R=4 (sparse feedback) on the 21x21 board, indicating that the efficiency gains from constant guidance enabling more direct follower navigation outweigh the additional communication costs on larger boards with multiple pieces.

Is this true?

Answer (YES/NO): NO